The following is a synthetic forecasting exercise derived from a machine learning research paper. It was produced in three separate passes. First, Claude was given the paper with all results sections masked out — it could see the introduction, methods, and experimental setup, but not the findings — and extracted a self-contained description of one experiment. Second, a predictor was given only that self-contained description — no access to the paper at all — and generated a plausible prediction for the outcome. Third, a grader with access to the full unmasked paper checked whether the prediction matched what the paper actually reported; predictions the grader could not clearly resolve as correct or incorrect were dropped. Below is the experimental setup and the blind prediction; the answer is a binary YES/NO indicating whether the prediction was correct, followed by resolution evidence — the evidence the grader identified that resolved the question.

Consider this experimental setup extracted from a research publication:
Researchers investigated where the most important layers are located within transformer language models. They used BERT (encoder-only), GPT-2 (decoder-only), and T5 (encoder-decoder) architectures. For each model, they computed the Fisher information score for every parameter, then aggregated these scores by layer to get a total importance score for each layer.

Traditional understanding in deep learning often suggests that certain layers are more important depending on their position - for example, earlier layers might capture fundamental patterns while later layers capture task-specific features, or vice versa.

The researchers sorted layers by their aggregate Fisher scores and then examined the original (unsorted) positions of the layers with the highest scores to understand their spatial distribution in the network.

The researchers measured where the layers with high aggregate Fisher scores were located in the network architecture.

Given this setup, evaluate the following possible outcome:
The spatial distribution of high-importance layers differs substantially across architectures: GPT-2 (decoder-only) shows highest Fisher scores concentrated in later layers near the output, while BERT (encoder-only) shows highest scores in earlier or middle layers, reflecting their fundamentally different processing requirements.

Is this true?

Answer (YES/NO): NO